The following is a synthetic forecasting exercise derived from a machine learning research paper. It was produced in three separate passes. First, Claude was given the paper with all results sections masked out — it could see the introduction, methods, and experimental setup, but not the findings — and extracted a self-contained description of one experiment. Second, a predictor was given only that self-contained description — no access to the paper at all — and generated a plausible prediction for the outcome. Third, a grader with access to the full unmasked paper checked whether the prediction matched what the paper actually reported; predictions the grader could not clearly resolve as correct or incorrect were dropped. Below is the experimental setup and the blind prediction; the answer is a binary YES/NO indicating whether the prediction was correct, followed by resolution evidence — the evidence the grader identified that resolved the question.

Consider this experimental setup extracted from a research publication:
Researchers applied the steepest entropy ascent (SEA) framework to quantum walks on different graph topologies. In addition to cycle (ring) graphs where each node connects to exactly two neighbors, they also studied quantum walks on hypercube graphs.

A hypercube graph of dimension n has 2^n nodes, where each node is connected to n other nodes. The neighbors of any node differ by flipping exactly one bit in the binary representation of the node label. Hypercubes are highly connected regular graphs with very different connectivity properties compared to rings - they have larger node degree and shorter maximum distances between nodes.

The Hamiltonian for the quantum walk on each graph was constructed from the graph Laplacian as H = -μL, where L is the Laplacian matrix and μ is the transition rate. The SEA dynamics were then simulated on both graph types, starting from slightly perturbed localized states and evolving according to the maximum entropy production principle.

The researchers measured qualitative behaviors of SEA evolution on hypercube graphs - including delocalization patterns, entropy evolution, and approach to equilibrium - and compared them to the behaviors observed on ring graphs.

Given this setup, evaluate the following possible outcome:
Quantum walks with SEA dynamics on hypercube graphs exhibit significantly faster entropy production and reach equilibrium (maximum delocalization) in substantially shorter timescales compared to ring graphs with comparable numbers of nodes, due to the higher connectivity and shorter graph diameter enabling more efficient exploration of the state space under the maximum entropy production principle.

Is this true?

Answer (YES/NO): NO